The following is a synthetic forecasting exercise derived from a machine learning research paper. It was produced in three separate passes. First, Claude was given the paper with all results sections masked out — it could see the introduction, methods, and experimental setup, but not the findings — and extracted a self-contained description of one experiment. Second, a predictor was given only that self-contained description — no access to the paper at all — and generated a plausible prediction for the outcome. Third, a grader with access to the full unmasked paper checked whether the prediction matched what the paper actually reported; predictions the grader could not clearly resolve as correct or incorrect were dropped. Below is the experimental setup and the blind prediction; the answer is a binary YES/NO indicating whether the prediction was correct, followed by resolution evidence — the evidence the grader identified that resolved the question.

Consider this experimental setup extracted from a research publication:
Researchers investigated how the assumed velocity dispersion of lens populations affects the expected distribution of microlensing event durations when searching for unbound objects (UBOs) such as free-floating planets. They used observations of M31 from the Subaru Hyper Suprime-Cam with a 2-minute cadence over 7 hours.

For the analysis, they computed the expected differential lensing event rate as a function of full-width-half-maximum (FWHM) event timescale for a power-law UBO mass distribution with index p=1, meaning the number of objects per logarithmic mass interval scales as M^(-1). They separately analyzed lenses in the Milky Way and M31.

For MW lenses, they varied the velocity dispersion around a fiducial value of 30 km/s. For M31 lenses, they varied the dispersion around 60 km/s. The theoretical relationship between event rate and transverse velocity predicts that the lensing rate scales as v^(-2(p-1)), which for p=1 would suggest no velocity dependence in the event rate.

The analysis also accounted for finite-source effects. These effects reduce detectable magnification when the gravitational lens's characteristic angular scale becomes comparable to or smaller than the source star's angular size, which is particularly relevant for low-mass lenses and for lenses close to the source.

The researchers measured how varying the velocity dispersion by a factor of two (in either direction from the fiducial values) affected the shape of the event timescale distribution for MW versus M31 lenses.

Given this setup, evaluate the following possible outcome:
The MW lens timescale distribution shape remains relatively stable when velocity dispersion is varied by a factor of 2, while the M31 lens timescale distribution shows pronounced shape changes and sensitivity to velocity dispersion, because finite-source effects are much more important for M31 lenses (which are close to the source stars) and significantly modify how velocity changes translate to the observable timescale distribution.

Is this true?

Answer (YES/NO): YES